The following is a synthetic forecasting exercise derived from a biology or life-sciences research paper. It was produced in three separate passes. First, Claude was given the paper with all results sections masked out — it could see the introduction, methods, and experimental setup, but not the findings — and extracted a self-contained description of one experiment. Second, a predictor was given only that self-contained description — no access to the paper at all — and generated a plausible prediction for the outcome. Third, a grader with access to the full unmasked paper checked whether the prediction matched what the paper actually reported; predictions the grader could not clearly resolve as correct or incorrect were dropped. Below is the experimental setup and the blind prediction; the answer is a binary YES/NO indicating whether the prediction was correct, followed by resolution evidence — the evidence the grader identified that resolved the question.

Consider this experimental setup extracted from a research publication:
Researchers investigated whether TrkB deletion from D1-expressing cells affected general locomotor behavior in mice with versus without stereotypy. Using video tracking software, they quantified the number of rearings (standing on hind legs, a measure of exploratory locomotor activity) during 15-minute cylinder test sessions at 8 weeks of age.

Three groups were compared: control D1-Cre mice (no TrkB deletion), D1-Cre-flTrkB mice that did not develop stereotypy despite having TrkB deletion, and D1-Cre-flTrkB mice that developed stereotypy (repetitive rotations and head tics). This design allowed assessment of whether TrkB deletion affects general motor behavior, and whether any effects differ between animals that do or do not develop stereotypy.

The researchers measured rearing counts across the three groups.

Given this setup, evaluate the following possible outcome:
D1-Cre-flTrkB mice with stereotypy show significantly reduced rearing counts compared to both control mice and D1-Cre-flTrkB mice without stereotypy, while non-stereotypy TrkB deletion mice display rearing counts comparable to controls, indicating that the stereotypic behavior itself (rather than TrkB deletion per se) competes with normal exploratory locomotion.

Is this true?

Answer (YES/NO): NO